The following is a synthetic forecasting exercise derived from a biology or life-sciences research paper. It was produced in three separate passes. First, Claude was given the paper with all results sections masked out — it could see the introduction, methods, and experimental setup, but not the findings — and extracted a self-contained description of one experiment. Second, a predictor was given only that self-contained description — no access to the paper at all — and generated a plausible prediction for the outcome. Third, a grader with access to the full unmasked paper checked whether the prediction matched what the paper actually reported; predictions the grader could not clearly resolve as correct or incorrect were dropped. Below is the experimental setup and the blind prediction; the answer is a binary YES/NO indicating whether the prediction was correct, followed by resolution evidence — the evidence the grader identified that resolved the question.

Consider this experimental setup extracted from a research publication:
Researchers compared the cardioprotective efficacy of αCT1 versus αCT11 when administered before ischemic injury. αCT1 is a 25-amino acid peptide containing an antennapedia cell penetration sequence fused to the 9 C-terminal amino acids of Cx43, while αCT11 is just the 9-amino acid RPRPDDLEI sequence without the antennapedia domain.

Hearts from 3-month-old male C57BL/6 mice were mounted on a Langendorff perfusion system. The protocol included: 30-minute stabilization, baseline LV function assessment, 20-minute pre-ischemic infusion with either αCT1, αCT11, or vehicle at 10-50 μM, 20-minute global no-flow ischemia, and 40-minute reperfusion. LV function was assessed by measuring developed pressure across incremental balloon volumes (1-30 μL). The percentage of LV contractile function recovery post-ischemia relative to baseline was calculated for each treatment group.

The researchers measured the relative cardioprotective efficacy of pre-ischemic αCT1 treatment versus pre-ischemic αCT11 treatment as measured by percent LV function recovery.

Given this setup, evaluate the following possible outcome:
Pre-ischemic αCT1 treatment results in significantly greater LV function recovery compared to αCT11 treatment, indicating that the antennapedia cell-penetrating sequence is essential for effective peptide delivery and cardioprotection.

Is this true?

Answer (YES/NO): NO